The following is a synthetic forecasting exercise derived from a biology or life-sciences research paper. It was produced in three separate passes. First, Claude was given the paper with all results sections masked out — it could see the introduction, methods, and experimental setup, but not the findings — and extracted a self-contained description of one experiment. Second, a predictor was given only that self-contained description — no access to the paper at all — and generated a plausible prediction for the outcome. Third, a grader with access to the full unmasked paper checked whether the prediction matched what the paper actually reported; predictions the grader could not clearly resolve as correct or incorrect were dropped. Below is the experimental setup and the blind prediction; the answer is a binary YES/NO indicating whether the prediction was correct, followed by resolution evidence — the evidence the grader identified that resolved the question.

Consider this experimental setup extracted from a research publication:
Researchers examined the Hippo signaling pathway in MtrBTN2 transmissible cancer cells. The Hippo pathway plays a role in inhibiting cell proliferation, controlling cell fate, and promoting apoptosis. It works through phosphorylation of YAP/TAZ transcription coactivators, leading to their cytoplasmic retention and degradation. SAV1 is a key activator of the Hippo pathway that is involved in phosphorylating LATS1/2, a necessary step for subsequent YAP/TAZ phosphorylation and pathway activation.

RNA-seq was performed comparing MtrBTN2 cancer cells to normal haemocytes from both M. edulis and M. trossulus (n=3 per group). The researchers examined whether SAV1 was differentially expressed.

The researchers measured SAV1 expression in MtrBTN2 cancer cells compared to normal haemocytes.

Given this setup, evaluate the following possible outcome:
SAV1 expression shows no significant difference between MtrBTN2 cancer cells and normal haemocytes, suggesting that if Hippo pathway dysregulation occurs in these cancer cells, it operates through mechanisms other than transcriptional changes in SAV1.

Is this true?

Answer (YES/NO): NO